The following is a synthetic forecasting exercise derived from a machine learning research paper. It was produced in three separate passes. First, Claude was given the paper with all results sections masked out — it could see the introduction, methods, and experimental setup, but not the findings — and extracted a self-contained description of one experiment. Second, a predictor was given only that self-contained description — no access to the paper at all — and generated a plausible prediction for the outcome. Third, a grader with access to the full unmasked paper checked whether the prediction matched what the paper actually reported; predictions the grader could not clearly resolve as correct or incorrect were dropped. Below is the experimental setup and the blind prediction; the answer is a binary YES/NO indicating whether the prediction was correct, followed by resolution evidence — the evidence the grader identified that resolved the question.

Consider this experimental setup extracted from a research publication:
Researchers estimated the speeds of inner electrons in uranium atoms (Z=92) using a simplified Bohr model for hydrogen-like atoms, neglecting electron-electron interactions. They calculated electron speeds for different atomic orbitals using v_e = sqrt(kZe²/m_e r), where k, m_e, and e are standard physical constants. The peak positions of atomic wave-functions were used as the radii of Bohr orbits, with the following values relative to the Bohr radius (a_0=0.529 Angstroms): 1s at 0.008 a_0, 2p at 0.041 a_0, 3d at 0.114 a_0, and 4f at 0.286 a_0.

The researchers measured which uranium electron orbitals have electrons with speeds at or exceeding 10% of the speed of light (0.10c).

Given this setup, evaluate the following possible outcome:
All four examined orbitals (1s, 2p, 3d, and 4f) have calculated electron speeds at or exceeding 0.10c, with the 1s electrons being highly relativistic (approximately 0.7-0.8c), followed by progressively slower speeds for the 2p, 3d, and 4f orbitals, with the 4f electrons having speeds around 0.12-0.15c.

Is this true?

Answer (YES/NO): NO